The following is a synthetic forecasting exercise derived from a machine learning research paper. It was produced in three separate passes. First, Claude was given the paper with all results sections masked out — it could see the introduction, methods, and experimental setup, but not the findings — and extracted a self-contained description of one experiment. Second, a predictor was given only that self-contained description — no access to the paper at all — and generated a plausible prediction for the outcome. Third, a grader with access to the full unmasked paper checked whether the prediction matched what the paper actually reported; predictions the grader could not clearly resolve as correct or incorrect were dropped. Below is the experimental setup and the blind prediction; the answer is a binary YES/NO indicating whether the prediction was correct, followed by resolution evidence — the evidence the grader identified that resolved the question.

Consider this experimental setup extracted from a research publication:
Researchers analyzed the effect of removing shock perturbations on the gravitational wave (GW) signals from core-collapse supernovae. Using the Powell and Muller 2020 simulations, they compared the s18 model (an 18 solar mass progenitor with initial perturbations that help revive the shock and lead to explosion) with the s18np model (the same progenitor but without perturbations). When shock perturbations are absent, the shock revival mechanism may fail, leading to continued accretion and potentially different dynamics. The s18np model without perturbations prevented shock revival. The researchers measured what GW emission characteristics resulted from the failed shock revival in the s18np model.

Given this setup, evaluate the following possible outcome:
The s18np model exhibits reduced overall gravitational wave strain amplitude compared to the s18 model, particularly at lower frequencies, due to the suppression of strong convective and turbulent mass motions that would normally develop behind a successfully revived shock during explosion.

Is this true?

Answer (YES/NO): NO